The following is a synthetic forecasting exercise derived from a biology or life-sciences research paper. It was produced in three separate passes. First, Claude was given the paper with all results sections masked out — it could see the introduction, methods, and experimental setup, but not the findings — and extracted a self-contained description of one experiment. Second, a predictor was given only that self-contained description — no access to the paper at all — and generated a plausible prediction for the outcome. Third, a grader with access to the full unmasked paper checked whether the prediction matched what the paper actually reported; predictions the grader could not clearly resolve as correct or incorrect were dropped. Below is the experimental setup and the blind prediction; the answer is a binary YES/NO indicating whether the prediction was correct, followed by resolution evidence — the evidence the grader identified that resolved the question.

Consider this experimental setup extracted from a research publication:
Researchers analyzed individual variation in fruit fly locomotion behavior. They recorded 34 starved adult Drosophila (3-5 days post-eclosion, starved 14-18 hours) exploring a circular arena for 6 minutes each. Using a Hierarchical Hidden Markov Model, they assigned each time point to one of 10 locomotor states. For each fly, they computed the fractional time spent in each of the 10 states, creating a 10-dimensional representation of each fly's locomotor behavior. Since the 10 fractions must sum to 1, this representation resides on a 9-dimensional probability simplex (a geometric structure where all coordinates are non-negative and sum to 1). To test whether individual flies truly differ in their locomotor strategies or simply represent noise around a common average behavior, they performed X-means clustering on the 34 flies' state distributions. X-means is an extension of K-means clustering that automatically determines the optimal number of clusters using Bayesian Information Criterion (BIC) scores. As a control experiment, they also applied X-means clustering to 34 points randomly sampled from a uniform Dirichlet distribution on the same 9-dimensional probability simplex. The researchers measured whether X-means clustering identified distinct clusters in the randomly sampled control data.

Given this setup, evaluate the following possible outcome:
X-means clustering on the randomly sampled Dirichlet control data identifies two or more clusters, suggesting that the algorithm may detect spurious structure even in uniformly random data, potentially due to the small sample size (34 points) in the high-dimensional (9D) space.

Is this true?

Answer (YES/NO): NO